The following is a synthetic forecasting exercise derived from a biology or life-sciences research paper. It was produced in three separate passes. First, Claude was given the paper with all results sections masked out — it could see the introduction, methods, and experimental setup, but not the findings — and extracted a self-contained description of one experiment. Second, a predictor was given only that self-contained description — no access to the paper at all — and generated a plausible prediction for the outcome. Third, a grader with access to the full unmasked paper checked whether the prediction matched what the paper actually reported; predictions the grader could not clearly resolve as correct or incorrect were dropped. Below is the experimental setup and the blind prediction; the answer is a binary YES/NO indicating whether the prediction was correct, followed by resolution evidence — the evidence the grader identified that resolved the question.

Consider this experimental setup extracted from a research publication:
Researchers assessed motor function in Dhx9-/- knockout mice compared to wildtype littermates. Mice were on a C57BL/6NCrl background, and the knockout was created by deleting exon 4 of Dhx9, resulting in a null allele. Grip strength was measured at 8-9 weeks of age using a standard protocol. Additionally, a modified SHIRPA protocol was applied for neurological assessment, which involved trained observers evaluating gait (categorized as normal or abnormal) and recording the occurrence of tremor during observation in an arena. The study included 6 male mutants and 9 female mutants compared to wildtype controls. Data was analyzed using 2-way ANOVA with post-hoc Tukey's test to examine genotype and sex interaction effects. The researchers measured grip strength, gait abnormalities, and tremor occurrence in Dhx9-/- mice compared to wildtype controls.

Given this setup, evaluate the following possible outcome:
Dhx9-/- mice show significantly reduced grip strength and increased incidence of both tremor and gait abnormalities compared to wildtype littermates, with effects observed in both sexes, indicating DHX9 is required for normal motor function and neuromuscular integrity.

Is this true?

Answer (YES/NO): NO